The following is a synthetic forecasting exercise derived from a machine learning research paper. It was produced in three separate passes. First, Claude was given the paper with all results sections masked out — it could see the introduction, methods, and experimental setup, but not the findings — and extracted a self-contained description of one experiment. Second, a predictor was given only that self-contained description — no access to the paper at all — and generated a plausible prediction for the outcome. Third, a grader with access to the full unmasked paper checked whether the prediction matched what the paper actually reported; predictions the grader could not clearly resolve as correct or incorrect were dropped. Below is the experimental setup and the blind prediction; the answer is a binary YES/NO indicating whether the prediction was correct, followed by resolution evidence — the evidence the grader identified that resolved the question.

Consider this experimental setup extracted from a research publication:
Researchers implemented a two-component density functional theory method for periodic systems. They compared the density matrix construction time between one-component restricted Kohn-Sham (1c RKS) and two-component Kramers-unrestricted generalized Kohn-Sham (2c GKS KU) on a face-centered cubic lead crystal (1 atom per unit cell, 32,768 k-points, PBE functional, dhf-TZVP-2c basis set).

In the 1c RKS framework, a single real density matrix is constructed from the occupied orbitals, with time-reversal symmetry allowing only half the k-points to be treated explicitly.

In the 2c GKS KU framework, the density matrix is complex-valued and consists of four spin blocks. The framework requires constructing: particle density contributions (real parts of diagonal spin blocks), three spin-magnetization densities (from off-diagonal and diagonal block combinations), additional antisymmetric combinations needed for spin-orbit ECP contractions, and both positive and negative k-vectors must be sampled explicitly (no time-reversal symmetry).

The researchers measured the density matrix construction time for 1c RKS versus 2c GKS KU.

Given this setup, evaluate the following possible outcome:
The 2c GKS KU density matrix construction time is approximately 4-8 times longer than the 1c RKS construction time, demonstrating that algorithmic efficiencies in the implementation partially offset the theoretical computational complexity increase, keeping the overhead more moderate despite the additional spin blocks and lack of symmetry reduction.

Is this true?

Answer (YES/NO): YES